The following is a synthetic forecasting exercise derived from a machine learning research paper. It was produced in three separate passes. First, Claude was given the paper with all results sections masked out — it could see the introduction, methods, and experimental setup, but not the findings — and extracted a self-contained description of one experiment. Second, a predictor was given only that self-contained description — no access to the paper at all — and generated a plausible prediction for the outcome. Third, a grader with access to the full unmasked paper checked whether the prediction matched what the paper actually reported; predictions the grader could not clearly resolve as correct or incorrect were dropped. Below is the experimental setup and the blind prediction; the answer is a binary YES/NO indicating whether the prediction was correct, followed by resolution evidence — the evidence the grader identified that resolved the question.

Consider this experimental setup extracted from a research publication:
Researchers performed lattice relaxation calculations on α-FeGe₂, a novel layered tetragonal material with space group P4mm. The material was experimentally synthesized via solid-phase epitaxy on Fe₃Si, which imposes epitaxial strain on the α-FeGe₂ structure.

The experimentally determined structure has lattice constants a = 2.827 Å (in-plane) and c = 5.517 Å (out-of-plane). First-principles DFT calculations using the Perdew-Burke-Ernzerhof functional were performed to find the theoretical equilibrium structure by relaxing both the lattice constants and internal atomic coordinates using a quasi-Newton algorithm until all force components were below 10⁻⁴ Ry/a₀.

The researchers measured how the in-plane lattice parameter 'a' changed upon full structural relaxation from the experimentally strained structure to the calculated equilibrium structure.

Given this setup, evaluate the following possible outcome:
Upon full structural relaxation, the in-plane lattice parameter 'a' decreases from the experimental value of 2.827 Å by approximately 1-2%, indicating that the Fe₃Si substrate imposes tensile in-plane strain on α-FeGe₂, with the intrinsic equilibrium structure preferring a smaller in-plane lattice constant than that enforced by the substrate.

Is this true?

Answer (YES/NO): NO